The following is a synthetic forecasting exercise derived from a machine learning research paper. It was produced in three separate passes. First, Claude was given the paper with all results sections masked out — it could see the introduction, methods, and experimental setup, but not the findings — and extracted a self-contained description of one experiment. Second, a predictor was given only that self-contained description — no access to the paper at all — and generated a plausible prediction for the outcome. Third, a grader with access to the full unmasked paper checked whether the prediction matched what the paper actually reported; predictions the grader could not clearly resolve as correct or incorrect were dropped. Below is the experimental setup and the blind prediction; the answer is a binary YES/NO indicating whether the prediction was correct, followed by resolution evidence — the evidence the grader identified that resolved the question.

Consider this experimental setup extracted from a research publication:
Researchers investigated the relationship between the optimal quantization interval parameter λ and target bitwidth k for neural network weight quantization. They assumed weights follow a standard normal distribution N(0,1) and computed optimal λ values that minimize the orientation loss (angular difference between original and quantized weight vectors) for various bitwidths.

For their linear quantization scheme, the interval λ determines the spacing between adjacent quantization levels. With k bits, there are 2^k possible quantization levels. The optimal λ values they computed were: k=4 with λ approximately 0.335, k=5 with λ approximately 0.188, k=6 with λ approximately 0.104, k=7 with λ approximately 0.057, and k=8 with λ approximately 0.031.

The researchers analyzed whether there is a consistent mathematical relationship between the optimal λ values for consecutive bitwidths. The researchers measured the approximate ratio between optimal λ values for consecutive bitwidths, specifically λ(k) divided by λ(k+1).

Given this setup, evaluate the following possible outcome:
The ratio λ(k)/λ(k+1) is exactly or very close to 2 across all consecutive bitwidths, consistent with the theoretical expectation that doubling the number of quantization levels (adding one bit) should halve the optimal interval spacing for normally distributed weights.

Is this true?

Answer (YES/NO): NO